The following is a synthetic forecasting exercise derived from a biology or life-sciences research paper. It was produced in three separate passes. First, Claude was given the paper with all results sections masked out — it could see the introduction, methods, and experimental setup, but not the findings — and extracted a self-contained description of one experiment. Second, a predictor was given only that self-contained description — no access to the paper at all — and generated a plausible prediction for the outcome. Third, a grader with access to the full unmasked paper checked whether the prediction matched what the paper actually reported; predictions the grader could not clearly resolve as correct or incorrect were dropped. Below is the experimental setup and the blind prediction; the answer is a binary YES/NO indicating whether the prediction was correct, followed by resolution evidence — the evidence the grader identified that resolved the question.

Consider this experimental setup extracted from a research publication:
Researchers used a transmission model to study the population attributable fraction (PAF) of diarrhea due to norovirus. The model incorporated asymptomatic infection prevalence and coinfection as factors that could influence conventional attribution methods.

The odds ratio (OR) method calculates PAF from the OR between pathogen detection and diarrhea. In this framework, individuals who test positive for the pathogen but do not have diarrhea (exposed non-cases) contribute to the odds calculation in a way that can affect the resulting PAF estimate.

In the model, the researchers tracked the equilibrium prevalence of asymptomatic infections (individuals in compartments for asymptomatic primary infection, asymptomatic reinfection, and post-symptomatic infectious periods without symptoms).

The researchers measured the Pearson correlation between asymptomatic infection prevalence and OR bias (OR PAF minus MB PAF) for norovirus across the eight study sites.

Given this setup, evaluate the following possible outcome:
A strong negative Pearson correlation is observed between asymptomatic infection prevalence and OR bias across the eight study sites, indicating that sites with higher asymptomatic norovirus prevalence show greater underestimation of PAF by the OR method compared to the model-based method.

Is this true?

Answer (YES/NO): NO